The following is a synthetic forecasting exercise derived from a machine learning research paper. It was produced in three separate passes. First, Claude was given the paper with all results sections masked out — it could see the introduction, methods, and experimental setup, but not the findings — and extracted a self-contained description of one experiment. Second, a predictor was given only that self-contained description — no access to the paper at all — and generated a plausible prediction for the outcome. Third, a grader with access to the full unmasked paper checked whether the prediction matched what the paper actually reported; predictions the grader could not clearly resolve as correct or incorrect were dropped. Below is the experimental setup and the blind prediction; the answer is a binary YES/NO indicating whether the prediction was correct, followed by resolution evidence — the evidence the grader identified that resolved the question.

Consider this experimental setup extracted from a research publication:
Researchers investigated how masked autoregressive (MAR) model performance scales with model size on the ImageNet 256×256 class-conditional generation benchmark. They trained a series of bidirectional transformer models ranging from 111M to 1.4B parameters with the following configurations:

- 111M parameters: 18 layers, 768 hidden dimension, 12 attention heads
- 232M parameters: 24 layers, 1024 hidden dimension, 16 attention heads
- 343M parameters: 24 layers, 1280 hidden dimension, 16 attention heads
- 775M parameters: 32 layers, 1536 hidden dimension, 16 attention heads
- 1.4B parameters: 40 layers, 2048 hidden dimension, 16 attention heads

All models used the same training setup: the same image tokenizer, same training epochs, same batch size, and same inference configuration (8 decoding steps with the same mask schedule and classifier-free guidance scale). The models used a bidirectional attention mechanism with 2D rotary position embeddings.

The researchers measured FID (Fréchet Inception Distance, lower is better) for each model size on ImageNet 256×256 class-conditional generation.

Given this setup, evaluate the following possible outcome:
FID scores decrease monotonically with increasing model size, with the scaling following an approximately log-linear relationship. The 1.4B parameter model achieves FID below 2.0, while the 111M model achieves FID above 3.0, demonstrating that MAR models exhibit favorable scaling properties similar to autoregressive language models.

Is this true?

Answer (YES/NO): NO